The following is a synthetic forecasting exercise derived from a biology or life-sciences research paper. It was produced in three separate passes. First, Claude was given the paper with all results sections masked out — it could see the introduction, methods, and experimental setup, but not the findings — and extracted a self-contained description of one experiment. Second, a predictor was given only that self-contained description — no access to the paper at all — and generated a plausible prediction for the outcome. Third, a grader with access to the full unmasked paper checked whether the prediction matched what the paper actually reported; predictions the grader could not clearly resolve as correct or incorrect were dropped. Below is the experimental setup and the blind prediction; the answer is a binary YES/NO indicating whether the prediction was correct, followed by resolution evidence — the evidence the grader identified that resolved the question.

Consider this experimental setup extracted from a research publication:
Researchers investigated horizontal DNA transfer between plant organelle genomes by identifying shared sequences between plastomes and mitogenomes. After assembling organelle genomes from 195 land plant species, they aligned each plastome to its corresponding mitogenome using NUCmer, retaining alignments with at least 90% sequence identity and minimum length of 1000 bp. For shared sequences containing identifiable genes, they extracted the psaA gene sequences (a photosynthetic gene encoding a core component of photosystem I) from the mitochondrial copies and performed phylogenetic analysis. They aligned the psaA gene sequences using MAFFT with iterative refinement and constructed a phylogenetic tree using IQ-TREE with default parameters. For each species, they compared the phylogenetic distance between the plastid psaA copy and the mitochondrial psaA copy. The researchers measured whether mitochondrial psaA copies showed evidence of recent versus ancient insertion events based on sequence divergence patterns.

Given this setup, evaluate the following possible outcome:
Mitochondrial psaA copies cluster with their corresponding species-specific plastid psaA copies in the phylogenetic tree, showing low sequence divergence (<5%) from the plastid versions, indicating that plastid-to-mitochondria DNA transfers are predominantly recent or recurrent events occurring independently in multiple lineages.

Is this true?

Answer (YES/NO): NO